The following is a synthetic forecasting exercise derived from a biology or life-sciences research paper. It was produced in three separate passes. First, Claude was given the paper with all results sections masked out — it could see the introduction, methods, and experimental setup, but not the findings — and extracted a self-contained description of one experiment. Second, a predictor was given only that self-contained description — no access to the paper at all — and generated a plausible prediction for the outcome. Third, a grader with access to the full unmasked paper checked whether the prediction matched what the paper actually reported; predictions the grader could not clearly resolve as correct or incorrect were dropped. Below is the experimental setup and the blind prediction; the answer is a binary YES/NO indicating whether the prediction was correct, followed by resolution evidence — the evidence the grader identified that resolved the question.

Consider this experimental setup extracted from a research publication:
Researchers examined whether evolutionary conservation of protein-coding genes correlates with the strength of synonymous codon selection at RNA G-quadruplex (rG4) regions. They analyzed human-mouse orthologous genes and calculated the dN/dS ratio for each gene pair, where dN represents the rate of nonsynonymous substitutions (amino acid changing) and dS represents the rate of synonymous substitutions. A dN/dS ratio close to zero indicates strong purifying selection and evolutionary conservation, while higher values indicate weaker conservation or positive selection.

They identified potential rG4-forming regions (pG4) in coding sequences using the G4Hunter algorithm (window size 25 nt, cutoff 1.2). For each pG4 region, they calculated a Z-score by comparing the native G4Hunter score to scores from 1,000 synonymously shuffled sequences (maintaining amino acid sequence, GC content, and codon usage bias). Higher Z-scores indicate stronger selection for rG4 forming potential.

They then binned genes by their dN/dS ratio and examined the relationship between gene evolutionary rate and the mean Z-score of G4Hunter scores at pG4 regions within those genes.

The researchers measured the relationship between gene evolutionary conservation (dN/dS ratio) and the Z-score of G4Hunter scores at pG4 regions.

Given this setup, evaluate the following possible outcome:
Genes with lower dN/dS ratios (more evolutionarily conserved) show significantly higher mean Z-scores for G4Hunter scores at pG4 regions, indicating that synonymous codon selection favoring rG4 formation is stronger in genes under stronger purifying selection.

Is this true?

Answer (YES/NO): NO